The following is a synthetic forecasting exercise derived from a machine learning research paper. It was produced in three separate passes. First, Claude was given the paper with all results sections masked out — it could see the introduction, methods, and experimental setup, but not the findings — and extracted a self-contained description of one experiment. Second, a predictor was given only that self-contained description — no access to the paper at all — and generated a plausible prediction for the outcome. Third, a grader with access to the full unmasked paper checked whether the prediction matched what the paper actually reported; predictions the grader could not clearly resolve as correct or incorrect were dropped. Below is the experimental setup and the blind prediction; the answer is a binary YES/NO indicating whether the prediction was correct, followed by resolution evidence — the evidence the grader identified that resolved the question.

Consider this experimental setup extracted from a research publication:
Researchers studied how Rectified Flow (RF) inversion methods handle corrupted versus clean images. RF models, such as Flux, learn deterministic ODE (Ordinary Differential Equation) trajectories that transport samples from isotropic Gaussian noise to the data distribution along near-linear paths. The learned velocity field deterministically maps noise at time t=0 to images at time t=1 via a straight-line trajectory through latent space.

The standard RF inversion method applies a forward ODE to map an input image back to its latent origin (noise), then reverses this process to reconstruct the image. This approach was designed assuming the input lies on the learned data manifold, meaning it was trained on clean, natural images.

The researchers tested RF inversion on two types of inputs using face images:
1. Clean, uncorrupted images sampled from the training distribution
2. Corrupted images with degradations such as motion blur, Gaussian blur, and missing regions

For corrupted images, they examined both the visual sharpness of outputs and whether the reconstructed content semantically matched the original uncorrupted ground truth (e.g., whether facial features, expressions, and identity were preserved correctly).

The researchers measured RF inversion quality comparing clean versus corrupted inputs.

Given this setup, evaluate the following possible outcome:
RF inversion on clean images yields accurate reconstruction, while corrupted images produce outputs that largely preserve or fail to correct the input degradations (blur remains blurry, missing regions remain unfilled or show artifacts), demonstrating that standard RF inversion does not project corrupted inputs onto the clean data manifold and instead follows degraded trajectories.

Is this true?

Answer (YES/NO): NO